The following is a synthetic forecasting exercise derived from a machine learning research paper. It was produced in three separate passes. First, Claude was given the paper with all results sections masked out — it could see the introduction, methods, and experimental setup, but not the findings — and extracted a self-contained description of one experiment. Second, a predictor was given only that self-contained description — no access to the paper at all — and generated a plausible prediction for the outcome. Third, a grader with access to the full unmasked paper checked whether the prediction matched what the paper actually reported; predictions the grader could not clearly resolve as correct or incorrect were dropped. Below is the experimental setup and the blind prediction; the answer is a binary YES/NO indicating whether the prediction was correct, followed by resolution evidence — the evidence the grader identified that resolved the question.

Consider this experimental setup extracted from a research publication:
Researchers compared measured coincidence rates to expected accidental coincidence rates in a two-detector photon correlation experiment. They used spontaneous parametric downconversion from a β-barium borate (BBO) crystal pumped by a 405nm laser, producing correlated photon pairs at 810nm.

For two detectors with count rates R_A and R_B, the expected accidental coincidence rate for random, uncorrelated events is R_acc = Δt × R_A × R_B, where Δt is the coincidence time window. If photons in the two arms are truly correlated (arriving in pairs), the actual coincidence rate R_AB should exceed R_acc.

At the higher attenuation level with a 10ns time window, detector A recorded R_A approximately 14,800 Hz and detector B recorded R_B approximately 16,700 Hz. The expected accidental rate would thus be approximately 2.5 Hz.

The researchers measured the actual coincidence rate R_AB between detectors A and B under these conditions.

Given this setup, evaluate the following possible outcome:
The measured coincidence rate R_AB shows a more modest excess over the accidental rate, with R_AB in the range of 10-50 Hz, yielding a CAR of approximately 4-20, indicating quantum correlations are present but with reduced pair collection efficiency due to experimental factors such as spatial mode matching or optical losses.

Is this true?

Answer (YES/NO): NO